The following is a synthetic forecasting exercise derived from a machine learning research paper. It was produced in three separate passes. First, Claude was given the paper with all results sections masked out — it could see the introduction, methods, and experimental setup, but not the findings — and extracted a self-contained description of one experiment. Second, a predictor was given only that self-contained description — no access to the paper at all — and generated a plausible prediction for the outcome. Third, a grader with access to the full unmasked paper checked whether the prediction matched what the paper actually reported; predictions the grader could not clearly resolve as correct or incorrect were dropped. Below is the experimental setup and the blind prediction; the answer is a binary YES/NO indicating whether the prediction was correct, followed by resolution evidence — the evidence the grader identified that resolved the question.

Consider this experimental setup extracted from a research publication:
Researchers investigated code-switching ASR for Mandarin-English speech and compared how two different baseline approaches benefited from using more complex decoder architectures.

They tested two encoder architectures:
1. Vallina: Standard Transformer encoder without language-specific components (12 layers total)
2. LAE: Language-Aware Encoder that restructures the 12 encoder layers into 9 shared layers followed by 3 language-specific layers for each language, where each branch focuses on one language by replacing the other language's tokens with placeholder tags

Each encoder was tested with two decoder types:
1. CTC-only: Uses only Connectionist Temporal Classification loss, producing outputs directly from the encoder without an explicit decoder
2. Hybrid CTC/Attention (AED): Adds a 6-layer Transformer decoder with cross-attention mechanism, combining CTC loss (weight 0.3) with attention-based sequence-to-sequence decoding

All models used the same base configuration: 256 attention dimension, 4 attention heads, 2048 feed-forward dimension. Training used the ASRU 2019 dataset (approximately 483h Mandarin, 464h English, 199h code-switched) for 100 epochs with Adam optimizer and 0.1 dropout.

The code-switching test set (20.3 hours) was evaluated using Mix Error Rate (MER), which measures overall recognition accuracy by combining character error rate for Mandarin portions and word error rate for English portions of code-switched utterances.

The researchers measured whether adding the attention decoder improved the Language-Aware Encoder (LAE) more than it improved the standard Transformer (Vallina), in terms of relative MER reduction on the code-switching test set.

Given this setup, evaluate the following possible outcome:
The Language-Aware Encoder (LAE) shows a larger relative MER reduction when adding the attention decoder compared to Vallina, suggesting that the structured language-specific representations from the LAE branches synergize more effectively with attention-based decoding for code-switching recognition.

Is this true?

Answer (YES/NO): NO